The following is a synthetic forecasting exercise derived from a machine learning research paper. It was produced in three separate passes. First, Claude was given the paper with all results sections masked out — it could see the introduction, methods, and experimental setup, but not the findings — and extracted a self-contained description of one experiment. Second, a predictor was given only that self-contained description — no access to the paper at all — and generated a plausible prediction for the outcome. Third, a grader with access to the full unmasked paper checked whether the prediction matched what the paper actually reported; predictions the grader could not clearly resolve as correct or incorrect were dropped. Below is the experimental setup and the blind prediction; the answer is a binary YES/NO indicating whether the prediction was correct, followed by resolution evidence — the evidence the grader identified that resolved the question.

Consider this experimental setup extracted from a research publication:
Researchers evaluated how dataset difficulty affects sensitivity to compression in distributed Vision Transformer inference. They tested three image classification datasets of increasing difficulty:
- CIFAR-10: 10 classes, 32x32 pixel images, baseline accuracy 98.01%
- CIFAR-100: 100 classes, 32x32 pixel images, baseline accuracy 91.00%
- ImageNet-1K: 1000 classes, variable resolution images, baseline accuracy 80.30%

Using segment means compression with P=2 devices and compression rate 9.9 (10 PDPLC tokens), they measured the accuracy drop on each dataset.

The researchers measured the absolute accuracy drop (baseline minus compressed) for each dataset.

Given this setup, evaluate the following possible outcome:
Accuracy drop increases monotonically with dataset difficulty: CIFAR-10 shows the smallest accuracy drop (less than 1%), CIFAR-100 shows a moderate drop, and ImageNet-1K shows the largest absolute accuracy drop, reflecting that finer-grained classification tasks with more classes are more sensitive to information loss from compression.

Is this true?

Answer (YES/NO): NO